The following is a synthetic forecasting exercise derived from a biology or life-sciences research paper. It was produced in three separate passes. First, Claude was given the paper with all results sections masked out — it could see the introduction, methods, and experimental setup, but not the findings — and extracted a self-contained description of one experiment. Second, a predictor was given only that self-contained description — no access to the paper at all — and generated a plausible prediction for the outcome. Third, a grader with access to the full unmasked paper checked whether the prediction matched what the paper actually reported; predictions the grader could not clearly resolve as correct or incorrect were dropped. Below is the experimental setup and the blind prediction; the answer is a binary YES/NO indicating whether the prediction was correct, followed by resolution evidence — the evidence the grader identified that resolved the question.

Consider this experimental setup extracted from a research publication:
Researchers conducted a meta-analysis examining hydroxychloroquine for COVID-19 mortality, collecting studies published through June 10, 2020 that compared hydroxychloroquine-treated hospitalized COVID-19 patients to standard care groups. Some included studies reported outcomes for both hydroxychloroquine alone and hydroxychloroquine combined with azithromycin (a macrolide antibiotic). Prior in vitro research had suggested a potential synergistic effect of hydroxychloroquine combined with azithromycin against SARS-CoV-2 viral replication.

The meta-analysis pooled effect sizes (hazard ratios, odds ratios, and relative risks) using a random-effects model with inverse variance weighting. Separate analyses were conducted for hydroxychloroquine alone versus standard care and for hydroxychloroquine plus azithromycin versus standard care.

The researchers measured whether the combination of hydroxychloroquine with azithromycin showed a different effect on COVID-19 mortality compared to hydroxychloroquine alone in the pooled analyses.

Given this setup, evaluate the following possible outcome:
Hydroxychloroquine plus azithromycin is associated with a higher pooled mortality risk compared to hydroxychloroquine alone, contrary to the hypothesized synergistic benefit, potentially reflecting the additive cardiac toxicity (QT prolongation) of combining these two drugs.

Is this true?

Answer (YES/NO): YES